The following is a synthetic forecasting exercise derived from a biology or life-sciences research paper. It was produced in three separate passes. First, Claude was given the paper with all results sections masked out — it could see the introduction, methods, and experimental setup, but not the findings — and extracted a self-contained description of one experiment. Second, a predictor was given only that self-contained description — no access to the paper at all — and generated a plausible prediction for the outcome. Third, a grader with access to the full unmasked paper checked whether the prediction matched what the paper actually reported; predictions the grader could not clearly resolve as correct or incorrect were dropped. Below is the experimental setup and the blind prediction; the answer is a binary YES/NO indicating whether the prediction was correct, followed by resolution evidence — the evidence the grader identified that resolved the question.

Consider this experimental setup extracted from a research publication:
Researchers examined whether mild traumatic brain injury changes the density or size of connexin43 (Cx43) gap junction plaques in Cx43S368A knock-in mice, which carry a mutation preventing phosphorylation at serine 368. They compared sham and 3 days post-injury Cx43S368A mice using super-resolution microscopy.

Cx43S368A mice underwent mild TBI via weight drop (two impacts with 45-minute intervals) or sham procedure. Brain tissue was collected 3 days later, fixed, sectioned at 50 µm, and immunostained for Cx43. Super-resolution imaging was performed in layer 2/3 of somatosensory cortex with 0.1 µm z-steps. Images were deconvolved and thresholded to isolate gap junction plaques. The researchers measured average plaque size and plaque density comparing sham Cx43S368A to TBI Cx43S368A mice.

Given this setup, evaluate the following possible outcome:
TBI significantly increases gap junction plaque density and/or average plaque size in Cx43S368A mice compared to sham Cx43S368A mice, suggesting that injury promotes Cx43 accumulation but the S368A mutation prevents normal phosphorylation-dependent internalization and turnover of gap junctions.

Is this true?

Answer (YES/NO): NO